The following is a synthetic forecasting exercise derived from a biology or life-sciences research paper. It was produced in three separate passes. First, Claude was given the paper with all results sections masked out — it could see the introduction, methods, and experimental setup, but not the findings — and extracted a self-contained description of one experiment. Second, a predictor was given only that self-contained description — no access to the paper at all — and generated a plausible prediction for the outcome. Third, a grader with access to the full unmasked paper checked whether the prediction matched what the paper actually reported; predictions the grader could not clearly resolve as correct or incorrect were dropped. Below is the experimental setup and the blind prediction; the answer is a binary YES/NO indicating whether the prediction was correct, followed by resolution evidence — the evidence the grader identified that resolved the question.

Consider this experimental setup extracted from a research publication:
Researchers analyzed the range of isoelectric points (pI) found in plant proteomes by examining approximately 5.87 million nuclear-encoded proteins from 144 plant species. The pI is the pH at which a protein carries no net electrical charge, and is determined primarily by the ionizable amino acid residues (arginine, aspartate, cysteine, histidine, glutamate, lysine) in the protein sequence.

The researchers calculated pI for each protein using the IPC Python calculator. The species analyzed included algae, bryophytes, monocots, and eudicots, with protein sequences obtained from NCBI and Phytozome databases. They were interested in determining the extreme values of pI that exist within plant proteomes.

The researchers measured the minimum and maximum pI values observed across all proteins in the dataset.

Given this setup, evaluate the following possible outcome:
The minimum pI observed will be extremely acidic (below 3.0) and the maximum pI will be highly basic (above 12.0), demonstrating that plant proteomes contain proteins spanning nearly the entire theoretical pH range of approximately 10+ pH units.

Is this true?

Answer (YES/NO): YES